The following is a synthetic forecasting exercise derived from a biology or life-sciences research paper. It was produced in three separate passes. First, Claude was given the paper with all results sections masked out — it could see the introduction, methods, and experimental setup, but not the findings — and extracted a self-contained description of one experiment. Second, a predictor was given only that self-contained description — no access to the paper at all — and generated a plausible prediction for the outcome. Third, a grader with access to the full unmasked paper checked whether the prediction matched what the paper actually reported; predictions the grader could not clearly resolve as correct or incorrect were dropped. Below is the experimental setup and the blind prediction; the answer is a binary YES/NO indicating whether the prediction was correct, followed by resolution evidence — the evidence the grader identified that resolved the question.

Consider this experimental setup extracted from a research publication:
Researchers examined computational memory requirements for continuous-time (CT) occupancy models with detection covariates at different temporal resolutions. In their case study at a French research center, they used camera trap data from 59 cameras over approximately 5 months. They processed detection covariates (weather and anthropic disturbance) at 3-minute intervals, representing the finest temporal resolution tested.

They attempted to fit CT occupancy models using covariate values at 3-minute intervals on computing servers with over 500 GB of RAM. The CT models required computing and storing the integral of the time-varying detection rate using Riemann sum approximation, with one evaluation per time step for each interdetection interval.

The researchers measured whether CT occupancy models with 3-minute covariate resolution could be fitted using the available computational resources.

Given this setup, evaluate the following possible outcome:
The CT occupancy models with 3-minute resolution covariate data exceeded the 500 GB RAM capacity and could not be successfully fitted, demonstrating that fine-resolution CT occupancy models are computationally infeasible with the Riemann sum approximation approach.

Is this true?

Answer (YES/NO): NO